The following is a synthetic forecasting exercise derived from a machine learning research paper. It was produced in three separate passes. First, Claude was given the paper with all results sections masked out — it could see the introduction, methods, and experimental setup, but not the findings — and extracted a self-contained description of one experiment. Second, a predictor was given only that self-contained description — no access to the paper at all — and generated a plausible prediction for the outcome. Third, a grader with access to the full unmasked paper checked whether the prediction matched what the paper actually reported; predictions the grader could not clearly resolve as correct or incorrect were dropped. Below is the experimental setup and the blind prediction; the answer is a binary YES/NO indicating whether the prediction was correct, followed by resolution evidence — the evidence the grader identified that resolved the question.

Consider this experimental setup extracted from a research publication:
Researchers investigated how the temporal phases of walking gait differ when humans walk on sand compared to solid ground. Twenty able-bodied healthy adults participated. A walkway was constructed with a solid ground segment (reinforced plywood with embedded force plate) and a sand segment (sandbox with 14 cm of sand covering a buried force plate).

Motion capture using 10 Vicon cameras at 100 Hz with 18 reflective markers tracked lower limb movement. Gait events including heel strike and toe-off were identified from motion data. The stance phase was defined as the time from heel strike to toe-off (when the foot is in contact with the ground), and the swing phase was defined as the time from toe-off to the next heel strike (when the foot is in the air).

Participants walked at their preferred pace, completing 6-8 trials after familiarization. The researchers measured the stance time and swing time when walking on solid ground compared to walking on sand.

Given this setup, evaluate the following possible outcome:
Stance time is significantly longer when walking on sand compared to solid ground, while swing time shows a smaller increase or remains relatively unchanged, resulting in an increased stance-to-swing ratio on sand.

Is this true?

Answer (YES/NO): NO